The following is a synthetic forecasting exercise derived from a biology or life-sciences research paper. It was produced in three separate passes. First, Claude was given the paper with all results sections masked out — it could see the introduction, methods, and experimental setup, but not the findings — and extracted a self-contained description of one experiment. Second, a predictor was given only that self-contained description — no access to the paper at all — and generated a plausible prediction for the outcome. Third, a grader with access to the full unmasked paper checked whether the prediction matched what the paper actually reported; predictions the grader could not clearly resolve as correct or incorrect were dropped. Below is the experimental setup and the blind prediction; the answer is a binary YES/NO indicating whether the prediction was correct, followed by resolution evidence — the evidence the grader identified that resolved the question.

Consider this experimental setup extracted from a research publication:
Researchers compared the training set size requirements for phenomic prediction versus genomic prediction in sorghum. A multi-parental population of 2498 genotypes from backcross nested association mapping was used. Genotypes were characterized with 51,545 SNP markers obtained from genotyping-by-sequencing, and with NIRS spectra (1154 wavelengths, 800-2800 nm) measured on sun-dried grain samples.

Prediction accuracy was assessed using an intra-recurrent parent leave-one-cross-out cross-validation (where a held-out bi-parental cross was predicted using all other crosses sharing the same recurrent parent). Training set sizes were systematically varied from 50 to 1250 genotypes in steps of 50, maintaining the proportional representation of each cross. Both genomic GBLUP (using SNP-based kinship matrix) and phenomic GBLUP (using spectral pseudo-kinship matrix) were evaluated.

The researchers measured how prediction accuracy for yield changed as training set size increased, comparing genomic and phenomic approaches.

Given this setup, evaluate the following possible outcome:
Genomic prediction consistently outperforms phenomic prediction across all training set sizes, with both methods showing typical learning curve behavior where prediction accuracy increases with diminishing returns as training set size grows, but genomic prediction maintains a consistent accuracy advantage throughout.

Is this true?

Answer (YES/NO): NO